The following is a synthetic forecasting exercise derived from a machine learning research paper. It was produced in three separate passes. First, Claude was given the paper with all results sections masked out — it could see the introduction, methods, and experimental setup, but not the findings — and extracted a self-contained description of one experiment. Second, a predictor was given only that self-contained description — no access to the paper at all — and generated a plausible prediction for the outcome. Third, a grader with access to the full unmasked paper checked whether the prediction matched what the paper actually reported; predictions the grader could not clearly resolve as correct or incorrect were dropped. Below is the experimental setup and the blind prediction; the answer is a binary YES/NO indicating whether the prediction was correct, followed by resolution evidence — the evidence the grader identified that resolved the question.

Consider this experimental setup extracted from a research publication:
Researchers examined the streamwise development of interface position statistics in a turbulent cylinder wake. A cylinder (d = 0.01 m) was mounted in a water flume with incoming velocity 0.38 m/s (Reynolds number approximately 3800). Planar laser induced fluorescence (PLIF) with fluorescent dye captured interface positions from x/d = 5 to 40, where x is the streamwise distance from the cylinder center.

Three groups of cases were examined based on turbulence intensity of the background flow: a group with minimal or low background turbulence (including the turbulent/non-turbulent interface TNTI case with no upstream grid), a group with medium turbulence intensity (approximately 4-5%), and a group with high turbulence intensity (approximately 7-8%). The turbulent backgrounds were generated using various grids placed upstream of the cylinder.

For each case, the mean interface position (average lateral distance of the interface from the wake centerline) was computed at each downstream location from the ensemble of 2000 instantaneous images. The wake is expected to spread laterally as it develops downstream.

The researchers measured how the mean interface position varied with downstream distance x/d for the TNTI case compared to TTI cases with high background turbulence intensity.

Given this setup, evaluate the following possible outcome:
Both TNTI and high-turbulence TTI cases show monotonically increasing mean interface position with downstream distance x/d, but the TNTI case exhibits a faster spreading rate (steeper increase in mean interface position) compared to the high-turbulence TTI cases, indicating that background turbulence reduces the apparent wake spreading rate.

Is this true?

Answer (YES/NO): NO